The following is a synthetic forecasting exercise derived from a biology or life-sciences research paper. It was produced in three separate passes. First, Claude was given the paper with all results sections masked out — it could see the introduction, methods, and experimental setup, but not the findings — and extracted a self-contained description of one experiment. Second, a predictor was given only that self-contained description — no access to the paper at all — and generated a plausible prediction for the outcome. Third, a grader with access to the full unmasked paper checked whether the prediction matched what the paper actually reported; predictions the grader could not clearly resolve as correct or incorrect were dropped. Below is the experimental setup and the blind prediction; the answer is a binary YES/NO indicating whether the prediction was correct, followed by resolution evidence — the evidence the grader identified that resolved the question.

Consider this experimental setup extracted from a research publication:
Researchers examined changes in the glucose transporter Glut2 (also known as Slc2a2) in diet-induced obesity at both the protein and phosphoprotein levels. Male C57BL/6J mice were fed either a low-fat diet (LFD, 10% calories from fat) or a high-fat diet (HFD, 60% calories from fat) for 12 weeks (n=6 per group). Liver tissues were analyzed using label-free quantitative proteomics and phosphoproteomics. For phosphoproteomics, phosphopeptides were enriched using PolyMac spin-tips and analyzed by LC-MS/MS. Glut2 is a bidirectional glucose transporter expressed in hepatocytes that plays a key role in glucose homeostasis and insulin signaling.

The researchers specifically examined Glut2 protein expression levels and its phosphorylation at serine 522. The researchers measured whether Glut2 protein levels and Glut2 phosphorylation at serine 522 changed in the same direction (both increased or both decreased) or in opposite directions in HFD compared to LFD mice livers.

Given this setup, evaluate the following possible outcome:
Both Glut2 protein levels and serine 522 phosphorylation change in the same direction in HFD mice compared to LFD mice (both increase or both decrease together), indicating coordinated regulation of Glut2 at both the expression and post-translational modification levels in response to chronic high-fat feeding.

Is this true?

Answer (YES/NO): YES